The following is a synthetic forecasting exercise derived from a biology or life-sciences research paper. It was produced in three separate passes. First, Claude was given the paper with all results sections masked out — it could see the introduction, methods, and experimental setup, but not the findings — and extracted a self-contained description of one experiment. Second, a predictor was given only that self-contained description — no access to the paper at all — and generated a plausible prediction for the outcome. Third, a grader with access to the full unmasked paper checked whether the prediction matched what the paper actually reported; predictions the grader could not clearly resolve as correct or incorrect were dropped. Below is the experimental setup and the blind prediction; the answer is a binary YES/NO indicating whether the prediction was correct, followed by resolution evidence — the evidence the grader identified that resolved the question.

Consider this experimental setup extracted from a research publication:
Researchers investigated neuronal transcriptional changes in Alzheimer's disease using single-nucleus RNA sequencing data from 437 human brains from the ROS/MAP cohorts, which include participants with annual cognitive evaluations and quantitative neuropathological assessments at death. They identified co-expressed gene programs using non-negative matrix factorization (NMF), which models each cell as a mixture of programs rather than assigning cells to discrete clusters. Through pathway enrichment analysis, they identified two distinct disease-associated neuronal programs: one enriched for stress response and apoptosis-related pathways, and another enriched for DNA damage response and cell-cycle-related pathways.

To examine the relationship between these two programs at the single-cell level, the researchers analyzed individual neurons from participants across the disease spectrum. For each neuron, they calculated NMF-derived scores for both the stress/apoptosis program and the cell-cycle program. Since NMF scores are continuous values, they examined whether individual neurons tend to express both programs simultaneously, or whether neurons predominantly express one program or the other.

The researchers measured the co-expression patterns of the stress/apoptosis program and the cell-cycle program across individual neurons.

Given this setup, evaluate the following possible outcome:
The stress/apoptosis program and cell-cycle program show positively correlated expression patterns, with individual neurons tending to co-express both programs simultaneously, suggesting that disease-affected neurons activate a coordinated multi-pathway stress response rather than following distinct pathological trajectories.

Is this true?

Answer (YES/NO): NO